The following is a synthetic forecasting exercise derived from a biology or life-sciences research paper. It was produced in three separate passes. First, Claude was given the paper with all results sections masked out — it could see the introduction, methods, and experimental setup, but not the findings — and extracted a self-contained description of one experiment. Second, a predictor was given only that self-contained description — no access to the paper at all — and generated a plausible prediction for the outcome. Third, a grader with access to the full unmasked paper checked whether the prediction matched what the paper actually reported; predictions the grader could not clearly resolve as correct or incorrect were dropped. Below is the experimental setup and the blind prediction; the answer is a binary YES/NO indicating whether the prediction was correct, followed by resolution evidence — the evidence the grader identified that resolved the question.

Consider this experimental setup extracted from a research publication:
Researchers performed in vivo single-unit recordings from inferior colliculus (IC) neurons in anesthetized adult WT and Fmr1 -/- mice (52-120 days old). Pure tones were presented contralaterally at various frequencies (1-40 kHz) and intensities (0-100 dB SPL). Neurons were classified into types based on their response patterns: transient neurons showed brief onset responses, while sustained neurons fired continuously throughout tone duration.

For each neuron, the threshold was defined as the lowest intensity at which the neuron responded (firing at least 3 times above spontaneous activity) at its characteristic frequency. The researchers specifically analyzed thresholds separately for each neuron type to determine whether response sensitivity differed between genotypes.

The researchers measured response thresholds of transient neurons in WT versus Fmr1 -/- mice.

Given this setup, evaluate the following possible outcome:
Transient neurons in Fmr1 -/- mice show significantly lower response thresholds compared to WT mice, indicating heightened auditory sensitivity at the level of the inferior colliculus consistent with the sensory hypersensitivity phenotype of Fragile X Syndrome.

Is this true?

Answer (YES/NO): YES